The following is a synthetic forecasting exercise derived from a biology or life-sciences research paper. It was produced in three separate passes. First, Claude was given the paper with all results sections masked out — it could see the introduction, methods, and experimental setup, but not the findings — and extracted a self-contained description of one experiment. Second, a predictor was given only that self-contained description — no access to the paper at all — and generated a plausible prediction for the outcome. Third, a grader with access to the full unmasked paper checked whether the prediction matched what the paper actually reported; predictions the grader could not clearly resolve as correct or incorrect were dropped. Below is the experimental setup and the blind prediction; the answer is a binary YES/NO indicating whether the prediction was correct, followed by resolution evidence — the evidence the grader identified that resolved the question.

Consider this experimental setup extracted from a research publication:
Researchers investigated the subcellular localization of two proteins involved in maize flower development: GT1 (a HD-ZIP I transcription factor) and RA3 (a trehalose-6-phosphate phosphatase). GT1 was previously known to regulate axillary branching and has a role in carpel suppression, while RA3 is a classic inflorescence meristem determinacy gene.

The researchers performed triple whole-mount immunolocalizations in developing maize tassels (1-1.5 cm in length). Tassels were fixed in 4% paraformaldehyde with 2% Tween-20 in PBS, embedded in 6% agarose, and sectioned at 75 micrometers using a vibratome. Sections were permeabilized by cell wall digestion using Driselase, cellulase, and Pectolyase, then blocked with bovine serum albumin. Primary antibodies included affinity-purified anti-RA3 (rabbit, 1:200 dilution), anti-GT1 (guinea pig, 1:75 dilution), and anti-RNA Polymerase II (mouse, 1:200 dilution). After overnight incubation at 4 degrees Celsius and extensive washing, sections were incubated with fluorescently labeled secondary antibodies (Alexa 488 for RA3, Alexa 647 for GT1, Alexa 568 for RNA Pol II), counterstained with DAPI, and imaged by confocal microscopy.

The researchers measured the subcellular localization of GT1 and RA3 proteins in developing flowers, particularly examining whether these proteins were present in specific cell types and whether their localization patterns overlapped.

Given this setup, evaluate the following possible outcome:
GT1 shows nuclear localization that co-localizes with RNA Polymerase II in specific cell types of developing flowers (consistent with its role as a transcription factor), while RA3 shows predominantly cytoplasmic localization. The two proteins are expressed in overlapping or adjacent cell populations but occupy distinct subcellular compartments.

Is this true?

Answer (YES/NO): NO